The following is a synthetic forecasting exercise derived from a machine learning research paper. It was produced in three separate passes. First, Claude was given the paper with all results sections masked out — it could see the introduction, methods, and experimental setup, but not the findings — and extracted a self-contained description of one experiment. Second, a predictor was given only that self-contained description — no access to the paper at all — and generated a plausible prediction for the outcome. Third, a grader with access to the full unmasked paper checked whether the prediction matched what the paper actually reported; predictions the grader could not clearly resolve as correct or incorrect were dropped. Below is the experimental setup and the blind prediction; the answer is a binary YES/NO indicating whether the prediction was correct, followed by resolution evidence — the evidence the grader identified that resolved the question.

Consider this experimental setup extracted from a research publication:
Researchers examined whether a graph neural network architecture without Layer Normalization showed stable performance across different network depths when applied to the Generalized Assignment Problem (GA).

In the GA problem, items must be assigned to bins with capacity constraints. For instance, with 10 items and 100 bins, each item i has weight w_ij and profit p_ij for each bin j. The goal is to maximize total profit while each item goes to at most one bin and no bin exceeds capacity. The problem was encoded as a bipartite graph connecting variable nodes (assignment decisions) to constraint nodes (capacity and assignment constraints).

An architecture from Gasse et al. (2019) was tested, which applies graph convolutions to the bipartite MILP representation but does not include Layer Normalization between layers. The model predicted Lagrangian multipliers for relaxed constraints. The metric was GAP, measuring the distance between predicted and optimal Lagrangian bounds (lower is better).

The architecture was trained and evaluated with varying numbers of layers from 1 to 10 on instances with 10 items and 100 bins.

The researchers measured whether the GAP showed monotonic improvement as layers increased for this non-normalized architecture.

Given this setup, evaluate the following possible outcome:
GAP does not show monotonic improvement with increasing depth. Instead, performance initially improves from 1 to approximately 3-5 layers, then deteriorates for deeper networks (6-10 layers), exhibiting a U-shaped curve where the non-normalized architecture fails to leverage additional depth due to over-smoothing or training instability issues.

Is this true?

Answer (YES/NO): YES